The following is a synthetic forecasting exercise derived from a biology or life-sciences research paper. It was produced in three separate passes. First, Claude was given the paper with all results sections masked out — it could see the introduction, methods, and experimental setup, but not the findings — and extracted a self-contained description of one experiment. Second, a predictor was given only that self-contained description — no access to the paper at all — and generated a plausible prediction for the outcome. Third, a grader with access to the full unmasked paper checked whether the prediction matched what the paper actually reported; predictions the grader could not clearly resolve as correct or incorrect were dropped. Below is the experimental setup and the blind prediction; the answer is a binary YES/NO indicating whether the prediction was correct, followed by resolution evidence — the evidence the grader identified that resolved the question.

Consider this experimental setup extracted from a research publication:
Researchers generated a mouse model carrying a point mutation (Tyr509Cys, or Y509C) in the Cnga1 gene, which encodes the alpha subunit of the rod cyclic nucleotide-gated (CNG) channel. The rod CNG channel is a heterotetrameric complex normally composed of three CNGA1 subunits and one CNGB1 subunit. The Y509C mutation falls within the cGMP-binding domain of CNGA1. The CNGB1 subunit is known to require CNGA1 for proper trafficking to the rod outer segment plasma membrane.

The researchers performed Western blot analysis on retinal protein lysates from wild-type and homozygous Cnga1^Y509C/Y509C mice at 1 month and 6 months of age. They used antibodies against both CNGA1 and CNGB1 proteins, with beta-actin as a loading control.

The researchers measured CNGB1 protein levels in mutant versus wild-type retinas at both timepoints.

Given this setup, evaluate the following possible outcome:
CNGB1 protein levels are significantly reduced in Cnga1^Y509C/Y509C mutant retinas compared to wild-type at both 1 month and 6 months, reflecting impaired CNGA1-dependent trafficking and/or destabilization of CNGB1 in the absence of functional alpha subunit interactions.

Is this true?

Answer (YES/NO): YES